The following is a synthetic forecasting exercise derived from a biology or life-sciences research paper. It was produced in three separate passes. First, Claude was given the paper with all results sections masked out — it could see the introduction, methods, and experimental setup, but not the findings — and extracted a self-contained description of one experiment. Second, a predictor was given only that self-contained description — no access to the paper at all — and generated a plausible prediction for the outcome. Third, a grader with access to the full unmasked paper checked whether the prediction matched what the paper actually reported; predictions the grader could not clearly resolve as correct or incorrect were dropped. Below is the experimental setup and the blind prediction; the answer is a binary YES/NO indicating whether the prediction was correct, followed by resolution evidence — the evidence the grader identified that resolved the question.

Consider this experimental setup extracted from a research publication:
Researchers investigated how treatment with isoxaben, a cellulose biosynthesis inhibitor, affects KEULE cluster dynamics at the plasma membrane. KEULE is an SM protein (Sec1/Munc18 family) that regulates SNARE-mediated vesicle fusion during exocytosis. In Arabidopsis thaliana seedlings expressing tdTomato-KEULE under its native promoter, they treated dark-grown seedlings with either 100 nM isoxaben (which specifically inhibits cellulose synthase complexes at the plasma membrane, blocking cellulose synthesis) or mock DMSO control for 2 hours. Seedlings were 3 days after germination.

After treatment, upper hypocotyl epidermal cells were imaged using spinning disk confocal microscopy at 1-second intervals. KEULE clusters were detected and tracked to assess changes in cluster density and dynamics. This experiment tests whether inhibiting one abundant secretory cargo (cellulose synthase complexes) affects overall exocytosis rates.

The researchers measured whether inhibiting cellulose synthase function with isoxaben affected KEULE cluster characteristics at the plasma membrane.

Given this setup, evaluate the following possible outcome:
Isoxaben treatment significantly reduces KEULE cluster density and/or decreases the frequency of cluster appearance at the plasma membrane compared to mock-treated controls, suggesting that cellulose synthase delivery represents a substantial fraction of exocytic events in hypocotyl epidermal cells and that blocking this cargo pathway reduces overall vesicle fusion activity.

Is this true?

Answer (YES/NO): NO